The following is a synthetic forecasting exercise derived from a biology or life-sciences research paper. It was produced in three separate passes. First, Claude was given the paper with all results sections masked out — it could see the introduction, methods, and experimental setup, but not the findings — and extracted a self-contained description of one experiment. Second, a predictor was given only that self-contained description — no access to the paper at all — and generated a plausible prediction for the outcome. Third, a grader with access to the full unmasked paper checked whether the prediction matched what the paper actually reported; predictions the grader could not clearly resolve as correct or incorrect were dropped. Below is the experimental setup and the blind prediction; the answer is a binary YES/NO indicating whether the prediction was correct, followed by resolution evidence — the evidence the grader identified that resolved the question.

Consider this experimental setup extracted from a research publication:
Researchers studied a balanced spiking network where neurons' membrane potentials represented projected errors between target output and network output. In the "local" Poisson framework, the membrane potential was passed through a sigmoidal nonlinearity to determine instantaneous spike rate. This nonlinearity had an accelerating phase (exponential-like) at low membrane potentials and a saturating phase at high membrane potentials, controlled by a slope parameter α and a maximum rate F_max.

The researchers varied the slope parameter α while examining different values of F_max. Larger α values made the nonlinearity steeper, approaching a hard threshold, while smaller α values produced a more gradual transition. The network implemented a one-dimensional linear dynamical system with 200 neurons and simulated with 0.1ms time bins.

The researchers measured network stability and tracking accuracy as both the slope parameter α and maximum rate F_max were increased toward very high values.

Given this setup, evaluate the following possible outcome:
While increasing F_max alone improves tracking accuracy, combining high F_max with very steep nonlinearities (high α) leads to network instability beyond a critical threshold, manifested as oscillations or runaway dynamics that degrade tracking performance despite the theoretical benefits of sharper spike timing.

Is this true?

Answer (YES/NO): YES